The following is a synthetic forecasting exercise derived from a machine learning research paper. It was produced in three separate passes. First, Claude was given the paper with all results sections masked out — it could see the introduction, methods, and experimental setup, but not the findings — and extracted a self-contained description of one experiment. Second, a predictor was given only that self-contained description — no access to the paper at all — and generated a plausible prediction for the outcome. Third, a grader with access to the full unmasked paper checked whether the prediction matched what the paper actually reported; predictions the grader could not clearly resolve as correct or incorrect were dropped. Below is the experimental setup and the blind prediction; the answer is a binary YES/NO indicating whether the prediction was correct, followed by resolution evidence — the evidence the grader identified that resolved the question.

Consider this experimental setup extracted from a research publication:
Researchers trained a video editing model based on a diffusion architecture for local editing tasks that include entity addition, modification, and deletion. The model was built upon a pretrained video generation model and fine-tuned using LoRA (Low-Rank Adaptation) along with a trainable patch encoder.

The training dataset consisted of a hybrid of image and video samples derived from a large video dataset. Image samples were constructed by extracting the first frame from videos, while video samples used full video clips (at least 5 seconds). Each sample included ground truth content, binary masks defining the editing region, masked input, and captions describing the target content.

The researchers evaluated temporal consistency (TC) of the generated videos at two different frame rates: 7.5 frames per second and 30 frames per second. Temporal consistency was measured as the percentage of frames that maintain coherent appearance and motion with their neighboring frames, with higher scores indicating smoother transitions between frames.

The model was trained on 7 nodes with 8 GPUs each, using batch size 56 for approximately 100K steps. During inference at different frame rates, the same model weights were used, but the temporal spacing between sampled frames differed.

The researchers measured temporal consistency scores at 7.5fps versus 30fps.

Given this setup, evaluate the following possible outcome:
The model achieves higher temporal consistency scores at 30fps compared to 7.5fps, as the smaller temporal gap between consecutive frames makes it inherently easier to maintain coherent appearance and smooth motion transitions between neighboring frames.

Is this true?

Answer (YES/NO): YES